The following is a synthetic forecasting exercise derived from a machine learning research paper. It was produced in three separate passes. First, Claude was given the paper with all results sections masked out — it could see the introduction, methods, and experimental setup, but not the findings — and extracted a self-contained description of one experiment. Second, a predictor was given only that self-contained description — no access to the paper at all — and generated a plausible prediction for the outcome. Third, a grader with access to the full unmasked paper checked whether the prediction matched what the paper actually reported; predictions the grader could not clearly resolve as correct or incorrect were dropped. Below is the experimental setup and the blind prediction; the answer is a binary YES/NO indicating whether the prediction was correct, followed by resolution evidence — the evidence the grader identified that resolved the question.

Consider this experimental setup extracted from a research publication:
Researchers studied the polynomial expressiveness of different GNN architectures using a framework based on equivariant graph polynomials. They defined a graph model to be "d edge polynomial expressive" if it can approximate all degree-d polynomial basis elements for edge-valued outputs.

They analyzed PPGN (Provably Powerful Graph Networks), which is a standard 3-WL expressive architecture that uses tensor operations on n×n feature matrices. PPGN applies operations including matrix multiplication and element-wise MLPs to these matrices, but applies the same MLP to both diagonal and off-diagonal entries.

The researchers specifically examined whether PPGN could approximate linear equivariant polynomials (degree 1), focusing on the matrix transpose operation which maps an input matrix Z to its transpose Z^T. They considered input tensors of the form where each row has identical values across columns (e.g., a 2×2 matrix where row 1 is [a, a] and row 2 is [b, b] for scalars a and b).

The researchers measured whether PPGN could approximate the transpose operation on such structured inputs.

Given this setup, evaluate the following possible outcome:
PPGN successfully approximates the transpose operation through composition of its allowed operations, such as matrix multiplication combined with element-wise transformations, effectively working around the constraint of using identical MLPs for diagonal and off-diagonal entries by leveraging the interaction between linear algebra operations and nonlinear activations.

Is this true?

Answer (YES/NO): NO